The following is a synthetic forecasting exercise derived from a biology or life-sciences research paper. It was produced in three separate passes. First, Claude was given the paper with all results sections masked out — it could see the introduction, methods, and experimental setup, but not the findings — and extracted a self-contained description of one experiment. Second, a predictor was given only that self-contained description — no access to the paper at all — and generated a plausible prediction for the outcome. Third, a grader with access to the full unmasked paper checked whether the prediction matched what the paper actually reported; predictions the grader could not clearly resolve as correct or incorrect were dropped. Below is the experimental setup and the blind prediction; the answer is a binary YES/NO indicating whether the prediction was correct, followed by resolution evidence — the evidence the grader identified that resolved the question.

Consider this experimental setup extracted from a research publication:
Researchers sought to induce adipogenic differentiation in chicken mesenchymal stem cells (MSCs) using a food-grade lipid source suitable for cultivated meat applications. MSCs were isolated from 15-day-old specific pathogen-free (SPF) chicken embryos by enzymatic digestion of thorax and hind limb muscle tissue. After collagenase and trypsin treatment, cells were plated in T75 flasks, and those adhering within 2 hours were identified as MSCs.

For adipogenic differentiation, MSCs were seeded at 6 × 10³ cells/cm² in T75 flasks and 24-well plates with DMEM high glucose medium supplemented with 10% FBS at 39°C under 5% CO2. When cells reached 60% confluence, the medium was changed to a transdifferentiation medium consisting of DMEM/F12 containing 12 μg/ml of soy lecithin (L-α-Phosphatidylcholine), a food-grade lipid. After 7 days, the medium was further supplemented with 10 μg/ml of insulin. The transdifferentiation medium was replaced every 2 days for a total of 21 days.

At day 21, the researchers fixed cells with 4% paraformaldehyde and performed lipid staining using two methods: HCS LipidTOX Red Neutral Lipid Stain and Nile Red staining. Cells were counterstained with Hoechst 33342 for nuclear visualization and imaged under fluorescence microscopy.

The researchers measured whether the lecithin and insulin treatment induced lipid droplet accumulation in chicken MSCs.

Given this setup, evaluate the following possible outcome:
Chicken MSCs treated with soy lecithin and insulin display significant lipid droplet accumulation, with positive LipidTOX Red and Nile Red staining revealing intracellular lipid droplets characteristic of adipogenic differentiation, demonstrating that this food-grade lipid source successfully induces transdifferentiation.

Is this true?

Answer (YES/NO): YES